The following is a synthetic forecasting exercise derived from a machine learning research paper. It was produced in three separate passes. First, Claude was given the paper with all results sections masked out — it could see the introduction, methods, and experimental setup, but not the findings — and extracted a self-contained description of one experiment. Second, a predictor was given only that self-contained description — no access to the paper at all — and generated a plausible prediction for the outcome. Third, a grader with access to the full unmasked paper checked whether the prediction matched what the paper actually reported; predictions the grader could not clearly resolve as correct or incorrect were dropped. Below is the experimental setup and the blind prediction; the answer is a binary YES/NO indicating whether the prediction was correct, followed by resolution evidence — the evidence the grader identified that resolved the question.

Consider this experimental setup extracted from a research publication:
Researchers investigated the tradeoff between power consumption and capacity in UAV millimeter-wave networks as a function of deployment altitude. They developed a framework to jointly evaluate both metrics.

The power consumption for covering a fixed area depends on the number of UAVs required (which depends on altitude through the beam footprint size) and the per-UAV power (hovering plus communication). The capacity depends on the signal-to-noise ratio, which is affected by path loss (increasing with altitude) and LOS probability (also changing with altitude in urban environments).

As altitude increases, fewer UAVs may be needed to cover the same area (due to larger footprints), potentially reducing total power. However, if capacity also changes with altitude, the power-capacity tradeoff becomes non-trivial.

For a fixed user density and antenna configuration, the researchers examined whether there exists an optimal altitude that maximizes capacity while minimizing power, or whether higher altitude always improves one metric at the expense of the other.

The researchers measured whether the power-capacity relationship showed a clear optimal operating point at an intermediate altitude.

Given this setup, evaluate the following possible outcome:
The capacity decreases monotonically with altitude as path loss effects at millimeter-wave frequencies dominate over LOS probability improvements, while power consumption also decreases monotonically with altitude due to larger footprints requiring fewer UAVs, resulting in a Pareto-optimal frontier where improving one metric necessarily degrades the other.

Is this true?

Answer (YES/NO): NO